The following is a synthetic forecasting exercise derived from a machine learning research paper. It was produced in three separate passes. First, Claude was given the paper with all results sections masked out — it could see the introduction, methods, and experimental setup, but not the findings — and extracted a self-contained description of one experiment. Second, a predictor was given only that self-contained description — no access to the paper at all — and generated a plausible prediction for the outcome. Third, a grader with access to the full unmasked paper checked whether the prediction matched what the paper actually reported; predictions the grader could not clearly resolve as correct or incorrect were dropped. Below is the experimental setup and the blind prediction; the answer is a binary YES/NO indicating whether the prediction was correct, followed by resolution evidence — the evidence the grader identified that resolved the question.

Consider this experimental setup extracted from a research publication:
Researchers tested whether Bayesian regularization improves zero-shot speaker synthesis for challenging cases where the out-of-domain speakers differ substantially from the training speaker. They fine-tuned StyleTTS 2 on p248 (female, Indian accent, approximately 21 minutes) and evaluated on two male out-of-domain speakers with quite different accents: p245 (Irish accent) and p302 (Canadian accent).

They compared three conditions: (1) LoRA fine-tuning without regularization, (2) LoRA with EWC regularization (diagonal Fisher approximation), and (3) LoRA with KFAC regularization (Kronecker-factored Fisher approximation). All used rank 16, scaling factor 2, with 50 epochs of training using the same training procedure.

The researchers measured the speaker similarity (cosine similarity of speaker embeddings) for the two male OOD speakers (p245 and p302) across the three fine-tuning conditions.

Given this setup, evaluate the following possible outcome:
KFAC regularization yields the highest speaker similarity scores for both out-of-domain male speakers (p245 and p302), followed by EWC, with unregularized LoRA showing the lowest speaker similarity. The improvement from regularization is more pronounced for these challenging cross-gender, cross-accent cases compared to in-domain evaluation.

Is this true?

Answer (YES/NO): YES